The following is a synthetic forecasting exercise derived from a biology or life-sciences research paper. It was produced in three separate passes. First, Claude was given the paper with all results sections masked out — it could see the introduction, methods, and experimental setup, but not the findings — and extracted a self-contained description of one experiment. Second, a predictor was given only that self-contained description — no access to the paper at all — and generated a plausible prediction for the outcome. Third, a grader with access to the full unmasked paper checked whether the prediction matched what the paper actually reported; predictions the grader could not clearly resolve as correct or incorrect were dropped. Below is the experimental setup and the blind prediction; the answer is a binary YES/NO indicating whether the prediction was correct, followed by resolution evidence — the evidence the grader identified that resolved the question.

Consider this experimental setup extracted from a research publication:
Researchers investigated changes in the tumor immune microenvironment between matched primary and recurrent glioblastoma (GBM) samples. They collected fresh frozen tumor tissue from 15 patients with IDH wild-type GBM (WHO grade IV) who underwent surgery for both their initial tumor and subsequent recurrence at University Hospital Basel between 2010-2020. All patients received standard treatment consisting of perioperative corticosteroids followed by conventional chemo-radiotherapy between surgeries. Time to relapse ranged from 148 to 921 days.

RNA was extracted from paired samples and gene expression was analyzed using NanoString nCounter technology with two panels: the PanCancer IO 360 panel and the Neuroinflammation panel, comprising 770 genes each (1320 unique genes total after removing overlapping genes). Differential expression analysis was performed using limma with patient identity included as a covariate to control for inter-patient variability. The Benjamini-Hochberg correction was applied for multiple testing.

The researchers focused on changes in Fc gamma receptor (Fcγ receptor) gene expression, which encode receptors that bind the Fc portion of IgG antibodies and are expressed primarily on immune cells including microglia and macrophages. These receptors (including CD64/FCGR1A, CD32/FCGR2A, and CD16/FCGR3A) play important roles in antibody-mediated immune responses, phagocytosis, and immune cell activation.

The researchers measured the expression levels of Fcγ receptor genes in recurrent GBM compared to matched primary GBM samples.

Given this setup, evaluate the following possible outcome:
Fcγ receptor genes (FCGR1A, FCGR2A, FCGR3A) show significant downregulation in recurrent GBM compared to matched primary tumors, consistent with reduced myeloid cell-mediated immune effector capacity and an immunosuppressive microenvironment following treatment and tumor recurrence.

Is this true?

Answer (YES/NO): NO